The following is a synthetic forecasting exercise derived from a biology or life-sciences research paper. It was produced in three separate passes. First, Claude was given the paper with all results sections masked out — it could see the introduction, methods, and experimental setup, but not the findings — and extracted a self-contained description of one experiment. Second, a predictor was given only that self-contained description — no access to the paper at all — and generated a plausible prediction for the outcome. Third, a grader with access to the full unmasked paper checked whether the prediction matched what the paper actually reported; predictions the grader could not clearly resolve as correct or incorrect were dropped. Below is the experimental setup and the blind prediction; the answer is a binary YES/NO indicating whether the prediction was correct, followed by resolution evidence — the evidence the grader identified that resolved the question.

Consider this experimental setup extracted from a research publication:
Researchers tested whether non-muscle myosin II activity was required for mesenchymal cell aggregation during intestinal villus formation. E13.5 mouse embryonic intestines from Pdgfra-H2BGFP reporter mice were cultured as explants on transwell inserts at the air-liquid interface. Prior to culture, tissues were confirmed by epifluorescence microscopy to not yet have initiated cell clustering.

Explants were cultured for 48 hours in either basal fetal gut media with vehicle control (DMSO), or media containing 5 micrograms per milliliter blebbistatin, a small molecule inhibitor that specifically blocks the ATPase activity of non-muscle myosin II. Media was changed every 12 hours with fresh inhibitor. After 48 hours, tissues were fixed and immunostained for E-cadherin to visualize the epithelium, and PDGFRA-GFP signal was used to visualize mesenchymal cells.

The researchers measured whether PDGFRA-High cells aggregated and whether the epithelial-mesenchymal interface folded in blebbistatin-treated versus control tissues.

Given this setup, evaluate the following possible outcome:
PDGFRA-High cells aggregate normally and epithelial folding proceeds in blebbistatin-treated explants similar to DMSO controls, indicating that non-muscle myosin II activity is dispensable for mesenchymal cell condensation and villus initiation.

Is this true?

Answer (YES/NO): NO